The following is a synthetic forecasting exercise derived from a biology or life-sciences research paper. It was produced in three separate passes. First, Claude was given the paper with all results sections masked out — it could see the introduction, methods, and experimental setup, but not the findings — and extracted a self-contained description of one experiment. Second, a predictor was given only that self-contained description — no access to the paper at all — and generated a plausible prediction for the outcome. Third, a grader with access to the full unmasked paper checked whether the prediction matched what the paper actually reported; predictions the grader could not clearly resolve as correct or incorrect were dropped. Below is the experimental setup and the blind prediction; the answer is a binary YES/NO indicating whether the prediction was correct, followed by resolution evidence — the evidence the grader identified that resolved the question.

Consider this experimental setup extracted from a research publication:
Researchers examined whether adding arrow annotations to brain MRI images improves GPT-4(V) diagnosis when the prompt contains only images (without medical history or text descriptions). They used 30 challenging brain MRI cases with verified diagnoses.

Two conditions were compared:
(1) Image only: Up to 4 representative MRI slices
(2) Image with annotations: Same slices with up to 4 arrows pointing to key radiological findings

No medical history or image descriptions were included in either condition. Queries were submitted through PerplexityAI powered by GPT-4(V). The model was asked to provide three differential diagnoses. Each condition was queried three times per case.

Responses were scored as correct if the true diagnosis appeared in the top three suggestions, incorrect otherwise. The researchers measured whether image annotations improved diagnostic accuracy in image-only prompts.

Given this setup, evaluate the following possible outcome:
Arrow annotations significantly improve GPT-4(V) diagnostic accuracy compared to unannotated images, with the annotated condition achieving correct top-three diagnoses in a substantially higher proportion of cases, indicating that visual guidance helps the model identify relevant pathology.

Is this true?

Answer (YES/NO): NO